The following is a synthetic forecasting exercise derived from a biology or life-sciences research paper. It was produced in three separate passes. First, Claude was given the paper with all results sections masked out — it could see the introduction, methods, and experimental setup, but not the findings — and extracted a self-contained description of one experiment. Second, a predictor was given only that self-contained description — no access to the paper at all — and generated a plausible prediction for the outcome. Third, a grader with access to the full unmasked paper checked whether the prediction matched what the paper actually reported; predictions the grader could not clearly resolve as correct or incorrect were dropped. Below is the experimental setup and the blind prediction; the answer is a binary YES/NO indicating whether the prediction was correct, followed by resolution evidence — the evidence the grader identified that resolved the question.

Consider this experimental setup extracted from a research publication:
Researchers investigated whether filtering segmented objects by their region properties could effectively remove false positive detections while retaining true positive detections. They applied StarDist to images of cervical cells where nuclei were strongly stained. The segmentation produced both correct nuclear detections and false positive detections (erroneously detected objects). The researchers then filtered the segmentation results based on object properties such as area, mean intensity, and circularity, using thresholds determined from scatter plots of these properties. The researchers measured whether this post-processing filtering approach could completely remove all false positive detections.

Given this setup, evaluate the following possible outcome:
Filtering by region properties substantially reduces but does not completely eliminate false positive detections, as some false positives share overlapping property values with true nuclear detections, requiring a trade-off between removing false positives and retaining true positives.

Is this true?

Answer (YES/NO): YES